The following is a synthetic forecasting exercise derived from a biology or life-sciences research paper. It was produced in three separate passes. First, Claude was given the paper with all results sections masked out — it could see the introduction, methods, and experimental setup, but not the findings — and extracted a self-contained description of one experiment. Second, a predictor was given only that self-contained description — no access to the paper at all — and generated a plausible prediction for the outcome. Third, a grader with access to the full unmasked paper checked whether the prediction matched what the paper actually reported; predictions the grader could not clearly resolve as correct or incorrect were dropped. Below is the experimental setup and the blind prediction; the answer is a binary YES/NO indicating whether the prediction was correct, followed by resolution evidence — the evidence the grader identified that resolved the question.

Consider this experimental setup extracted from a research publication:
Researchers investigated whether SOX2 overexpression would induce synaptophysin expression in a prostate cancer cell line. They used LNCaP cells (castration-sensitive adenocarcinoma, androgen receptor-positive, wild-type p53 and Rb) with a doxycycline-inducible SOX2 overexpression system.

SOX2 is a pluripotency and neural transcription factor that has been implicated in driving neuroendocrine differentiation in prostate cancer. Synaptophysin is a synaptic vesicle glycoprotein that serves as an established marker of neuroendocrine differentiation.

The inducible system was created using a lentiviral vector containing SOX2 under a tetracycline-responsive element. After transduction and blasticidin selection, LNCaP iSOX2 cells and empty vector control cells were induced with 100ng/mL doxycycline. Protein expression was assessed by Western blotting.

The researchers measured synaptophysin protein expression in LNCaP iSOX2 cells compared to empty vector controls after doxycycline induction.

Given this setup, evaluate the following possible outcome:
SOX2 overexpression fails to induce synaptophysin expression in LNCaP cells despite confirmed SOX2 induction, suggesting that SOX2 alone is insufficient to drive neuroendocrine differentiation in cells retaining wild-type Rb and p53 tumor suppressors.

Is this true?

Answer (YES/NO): YES